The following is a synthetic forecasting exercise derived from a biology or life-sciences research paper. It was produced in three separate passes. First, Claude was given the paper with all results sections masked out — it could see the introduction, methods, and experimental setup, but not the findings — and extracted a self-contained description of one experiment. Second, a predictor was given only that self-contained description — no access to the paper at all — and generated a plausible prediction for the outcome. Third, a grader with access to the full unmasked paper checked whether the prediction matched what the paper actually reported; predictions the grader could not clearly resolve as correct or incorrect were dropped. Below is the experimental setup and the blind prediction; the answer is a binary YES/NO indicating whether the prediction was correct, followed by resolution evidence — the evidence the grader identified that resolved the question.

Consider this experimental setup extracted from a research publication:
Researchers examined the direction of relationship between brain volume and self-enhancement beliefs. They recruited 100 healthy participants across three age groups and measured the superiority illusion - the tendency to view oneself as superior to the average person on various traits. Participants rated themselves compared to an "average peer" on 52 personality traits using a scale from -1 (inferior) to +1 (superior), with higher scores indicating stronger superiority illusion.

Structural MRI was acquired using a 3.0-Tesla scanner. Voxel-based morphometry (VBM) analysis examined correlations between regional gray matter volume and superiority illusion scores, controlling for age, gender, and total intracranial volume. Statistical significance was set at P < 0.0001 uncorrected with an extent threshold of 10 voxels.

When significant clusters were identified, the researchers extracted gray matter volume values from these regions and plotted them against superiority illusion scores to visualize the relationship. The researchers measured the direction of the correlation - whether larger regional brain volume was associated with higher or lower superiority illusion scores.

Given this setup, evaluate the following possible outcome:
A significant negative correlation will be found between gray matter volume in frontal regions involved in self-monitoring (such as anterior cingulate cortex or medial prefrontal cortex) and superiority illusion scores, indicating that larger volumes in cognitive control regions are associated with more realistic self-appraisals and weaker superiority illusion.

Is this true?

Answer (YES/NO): NO